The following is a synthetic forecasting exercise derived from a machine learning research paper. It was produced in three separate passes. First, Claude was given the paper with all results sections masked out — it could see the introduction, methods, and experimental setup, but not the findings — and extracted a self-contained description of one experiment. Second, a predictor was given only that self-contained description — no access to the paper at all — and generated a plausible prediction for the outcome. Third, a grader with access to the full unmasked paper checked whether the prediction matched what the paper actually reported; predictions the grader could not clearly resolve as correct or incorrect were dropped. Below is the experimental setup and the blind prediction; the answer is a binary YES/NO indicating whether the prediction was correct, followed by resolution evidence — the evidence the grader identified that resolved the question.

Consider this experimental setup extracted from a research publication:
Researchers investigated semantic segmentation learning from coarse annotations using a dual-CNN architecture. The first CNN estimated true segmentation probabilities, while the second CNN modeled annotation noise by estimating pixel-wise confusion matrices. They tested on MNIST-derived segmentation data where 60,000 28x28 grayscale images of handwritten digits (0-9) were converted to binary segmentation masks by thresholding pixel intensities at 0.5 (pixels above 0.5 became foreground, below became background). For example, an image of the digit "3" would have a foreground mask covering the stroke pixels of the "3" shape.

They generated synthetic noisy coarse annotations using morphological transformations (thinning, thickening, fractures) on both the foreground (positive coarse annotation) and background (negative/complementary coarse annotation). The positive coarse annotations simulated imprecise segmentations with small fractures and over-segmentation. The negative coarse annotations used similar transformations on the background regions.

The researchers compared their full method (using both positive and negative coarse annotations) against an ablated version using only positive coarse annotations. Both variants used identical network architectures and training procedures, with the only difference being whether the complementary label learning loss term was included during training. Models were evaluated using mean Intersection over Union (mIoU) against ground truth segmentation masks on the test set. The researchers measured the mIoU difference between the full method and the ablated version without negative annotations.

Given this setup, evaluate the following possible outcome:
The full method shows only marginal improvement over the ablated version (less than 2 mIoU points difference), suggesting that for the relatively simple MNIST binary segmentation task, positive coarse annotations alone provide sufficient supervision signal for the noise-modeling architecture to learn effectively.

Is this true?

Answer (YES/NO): NO